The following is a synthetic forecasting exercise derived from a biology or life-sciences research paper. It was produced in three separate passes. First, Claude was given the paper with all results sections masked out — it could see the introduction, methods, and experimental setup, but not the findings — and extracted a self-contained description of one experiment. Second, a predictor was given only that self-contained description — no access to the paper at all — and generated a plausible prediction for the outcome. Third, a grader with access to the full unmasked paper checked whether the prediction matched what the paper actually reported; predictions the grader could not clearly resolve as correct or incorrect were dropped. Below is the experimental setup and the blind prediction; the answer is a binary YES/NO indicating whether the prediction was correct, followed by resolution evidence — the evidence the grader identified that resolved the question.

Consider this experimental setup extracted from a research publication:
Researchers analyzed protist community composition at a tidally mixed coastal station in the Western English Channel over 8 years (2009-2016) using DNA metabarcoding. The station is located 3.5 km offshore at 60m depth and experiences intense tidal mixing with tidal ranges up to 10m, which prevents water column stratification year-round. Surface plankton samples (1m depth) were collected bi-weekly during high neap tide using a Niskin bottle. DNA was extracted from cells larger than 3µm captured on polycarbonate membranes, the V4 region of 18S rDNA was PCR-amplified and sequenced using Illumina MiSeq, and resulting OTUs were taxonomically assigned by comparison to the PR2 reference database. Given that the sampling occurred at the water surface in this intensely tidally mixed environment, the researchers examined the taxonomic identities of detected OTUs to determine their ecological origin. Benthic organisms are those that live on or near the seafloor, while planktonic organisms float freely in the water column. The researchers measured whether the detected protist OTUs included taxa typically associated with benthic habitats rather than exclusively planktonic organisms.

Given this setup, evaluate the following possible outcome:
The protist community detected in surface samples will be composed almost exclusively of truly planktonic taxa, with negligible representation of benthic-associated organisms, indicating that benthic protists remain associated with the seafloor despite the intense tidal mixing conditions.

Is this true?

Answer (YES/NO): NO